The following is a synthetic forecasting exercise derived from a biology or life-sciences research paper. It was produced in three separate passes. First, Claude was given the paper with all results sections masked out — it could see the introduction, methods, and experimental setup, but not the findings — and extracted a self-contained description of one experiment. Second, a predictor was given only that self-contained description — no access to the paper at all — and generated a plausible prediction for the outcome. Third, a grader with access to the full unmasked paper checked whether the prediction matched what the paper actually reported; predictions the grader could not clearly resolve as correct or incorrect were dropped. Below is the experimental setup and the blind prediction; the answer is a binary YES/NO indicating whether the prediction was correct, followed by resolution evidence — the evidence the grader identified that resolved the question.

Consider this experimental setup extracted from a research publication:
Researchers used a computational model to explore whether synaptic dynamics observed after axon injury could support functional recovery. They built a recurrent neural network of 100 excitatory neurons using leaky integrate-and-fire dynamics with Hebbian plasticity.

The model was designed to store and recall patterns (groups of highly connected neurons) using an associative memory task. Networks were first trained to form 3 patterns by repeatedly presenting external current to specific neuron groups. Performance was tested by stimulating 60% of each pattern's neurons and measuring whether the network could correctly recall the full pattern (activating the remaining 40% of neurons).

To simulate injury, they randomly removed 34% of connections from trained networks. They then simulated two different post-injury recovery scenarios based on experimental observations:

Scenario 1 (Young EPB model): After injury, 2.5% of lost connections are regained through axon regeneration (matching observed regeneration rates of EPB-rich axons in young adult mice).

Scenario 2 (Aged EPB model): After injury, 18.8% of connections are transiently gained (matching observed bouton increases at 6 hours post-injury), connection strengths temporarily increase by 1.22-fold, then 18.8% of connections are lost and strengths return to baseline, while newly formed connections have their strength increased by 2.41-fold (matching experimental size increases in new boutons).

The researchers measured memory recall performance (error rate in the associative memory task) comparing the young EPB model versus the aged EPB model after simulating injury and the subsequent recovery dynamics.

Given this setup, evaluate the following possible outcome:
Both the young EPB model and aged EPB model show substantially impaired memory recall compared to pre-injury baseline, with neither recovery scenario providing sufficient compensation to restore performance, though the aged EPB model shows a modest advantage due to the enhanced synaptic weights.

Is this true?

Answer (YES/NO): NO